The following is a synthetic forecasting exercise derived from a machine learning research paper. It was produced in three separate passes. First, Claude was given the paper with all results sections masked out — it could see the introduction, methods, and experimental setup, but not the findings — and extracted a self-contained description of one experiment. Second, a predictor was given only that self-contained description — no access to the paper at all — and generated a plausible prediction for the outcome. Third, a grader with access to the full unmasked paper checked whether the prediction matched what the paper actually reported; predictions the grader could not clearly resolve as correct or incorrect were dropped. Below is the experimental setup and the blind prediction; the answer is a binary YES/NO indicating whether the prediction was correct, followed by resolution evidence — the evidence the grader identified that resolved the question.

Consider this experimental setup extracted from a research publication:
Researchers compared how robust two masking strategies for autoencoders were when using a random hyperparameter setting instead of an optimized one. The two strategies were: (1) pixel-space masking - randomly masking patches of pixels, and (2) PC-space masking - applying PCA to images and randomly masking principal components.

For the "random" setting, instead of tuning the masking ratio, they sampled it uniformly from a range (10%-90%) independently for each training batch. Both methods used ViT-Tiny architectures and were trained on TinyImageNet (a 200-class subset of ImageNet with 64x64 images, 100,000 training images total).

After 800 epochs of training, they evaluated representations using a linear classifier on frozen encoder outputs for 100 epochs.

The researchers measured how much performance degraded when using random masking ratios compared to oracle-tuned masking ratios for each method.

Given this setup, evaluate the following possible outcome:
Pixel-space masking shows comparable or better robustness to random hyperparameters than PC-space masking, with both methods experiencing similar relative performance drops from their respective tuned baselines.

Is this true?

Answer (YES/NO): NO